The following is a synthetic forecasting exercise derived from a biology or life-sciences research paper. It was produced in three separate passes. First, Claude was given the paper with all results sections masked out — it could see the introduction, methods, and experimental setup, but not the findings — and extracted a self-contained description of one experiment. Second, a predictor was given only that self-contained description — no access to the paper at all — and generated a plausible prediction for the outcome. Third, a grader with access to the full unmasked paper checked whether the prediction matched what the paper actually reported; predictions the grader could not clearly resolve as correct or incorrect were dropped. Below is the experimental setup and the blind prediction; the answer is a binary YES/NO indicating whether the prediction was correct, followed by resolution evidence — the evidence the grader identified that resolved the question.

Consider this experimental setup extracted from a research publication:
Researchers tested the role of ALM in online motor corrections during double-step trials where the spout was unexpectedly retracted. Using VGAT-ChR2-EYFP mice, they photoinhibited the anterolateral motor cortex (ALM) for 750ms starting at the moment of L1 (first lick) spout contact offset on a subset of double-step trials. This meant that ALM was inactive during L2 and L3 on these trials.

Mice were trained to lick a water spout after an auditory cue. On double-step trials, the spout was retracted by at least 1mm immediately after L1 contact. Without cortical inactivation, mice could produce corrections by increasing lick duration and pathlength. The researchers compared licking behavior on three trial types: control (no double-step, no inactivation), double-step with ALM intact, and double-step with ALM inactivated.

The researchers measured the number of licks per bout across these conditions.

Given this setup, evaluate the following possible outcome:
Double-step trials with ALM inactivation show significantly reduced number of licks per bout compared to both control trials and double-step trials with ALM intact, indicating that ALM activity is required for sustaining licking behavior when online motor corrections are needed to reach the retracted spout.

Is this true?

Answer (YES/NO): NO